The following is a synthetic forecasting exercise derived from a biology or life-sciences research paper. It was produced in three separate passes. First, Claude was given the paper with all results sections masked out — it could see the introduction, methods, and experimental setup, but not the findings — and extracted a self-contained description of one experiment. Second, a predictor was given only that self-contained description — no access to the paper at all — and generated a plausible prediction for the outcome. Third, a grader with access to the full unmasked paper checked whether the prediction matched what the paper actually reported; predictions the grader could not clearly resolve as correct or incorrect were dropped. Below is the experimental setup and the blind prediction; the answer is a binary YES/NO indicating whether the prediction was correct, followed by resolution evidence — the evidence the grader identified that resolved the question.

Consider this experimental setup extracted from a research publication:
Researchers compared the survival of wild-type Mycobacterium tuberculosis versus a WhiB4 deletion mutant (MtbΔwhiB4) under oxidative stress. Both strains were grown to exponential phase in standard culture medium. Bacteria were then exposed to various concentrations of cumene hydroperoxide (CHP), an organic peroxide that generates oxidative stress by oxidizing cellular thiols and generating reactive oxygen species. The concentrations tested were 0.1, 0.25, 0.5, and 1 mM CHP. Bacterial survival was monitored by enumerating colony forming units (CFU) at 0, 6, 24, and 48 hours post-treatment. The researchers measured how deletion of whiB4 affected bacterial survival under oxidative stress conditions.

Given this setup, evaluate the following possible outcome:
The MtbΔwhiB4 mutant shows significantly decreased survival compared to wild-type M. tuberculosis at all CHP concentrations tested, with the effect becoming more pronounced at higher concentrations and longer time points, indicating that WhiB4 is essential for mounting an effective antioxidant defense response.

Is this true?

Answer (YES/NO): NO